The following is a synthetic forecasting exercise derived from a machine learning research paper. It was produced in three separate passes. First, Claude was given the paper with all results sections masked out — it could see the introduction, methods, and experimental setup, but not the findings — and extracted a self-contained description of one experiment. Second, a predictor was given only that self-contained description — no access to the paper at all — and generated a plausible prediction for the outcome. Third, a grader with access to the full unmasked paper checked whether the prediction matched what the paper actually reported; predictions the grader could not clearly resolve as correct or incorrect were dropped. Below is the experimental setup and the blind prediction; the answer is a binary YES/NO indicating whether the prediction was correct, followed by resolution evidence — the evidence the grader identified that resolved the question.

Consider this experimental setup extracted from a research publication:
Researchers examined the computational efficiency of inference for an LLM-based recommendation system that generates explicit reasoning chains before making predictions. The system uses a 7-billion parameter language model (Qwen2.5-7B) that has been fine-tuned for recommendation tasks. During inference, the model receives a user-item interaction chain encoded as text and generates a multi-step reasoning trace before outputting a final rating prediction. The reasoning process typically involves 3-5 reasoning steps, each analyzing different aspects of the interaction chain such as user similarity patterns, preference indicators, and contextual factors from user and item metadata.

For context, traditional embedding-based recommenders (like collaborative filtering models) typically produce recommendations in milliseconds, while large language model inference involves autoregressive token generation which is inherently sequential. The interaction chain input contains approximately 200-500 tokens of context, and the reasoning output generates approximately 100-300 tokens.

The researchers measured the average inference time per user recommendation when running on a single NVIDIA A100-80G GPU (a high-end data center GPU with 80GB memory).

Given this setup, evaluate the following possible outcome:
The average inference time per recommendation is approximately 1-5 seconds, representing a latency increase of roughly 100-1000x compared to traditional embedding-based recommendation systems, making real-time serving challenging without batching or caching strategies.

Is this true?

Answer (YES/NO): YES